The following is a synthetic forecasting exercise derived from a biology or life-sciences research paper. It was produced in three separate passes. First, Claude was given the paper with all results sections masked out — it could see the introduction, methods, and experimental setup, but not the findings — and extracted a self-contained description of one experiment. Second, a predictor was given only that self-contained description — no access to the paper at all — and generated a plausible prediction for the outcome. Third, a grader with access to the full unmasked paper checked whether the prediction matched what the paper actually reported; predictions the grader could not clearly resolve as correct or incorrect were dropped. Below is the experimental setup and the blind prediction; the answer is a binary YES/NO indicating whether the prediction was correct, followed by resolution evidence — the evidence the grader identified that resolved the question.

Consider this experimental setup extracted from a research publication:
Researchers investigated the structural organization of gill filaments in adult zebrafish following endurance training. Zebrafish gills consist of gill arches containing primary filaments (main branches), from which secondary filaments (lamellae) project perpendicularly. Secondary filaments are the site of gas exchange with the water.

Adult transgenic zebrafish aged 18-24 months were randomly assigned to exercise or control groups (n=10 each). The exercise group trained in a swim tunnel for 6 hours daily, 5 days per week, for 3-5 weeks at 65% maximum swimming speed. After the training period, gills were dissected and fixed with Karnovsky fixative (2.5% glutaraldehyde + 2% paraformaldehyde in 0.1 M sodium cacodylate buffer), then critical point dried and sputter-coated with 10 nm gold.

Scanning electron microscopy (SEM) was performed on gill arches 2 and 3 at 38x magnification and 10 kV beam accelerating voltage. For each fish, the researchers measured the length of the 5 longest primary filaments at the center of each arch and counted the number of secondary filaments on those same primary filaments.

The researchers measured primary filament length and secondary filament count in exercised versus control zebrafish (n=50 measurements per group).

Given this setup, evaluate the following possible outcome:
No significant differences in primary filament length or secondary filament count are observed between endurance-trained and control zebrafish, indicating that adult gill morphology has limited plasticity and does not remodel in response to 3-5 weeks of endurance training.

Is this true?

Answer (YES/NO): NO